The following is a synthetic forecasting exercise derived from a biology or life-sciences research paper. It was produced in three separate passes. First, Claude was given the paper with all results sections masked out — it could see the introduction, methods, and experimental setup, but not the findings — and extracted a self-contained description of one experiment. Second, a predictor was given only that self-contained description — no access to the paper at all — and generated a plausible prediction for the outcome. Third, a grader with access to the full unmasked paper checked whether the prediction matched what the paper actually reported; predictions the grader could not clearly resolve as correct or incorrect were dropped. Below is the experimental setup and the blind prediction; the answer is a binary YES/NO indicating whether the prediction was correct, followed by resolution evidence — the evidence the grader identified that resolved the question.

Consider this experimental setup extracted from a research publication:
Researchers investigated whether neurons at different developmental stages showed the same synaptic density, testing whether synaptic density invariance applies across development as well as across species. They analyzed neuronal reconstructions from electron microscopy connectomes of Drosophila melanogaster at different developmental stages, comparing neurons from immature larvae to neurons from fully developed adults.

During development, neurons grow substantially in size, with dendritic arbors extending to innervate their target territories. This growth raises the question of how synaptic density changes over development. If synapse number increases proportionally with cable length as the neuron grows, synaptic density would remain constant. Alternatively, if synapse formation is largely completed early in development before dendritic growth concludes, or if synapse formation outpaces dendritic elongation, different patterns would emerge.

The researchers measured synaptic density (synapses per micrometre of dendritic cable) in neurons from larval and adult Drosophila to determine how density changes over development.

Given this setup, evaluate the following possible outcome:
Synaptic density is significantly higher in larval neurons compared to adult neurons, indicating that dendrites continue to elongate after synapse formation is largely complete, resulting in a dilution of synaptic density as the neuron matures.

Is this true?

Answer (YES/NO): NO